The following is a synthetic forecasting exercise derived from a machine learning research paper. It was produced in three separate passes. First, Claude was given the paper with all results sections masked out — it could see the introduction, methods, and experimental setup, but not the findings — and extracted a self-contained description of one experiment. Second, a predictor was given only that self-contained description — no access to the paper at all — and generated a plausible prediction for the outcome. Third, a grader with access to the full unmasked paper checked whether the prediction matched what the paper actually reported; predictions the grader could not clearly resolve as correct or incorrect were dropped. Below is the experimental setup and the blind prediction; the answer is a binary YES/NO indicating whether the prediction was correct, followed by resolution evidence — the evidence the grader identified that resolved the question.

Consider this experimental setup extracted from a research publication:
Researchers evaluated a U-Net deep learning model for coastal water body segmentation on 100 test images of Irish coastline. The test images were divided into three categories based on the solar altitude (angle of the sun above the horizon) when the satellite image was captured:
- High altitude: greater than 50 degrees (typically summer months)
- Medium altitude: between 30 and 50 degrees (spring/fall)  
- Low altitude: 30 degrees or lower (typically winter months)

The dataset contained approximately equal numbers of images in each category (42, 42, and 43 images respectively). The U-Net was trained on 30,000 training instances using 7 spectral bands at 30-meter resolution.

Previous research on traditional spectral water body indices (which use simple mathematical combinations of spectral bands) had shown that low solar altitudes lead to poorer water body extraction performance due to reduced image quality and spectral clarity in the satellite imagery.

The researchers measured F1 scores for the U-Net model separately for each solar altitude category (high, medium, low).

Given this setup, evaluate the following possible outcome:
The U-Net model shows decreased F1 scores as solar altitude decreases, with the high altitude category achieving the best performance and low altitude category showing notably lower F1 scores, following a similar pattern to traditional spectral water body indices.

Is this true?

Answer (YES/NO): NO